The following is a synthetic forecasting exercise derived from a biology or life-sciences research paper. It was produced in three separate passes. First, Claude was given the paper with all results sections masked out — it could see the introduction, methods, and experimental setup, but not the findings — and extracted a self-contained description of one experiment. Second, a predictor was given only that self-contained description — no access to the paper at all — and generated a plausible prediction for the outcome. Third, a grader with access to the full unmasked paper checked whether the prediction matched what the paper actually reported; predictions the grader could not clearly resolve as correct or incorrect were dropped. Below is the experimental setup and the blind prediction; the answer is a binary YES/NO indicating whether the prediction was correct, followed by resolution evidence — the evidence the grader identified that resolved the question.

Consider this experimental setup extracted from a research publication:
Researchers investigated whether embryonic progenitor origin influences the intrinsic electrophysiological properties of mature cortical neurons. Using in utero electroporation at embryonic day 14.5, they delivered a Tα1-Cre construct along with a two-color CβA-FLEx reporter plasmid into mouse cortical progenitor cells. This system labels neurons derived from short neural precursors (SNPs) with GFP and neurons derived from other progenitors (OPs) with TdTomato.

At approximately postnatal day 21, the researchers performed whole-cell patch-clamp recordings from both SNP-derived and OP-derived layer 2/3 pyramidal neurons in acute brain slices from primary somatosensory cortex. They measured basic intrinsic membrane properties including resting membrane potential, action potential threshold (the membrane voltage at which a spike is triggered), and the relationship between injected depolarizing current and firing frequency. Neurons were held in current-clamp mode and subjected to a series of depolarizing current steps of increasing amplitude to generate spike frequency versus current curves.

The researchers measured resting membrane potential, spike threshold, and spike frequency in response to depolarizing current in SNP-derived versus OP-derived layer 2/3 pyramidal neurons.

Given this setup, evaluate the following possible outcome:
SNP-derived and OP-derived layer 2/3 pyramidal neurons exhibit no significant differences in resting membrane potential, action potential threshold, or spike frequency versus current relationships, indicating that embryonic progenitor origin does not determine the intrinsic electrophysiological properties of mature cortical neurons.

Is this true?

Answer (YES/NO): YES